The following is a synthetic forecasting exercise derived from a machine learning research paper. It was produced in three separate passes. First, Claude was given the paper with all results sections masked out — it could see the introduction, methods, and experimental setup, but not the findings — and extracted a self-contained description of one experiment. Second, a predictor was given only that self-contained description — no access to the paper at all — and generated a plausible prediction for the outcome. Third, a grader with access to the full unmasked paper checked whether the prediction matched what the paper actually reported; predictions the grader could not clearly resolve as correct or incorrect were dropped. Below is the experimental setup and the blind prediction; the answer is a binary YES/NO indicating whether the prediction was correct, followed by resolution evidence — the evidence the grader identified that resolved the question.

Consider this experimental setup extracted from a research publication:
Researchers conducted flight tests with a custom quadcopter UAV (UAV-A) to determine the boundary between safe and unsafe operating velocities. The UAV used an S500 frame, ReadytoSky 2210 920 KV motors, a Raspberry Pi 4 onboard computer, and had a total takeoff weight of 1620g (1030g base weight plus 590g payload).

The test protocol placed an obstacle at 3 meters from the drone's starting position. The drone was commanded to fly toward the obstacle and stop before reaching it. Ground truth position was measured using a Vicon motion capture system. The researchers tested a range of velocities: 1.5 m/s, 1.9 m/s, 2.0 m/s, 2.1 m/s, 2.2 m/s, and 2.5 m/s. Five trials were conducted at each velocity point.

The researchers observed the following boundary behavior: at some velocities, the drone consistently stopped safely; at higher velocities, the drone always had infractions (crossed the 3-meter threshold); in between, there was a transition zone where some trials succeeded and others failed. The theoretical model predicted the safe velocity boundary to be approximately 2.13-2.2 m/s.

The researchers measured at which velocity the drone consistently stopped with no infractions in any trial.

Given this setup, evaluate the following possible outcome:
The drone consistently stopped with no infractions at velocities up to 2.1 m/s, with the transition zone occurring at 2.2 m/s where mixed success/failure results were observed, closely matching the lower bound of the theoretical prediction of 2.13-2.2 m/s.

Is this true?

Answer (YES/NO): NO